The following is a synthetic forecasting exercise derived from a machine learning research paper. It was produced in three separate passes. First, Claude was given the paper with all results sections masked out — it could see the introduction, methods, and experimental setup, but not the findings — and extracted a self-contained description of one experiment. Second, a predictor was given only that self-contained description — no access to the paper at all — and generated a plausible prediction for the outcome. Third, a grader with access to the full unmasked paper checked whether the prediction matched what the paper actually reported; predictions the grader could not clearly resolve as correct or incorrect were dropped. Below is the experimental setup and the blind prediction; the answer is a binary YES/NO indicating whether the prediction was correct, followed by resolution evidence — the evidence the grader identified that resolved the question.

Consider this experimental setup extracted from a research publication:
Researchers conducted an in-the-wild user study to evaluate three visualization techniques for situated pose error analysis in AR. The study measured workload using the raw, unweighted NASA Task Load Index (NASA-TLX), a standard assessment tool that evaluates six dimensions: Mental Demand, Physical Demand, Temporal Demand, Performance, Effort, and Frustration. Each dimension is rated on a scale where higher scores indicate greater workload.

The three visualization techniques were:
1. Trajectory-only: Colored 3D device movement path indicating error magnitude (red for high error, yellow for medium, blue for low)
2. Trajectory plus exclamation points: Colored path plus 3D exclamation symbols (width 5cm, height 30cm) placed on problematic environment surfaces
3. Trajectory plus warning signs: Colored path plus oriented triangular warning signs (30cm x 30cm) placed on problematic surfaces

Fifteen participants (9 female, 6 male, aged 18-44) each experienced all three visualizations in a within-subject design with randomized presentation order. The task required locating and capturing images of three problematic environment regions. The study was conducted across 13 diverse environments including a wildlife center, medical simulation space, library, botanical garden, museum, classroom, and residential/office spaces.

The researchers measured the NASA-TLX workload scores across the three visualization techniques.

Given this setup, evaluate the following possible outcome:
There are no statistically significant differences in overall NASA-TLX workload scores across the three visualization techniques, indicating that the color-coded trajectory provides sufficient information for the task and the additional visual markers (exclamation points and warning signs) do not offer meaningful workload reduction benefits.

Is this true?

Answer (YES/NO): NO